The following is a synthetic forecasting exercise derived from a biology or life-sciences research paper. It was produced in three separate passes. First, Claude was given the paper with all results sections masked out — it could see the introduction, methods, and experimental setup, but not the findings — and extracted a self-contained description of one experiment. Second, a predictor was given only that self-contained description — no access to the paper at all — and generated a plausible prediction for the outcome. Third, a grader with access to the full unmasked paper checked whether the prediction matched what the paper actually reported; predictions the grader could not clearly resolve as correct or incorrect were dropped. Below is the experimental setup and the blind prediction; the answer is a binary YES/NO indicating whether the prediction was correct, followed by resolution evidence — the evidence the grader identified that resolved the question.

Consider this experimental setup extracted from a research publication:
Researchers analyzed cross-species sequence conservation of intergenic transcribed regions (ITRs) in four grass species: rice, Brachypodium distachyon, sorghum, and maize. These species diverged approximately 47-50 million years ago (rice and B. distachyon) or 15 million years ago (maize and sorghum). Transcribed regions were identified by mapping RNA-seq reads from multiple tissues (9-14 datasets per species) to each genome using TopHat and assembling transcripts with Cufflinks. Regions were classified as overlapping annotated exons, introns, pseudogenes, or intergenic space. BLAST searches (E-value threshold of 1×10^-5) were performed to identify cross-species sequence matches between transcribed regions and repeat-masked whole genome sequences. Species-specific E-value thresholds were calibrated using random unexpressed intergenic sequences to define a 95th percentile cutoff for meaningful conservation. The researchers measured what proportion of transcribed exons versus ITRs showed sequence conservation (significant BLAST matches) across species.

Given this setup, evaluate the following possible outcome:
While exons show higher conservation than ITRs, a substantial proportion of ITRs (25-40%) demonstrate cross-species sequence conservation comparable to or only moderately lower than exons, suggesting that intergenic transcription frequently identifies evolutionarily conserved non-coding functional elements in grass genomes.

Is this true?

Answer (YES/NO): NO